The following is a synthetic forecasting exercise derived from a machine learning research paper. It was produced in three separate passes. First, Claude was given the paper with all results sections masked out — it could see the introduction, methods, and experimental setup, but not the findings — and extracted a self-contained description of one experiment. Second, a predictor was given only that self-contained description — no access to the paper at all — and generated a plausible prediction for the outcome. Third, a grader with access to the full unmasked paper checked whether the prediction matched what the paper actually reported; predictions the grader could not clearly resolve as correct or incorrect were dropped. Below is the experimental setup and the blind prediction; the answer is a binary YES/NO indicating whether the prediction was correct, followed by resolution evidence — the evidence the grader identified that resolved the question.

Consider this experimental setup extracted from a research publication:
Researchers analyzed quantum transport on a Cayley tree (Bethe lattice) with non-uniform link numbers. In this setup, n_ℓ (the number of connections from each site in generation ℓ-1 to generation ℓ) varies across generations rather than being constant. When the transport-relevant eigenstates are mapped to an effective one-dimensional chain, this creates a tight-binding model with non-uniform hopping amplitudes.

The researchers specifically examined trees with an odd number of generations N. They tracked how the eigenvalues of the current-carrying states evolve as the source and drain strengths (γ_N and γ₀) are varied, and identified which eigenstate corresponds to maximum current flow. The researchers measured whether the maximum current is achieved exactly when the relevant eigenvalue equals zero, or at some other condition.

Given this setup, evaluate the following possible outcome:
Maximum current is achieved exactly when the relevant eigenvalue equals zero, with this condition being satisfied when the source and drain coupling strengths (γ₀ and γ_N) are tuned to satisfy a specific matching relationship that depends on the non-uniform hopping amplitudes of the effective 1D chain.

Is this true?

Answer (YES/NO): NO